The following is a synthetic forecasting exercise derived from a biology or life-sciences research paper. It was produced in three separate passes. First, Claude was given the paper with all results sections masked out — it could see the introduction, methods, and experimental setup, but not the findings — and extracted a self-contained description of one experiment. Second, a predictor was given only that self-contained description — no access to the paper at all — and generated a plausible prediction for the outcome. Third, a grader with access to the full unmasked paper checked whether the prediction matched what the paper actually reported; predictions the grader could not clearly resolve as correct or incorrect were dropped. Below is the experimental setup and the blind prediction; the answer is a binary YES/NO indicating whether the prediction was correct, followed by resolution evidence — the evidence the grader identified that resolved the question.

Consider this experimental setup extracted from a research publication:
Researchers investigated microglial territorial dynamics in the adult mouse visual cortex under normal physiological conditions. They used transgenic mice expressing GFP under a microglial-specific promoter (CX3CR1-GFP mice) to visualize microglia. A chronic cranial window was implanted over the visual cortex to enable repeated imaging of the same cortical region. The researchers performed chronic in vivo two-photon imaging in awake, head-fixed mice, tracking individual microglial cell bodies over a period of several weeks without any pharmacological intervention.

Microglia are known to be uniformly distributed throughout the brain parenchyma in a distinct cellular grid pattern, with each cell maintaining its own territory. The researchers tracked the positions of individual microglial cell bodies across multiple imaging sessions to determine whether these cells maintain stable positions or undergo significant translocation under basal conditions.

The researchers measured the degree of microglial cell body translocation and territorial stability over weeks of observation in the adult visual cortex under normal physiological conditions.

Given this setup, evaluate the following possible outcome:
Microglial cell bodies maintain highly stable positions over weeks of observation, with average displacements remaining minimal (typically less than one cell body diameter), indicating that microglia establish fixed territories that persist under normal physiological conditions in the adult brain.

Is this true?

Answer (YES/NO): YES